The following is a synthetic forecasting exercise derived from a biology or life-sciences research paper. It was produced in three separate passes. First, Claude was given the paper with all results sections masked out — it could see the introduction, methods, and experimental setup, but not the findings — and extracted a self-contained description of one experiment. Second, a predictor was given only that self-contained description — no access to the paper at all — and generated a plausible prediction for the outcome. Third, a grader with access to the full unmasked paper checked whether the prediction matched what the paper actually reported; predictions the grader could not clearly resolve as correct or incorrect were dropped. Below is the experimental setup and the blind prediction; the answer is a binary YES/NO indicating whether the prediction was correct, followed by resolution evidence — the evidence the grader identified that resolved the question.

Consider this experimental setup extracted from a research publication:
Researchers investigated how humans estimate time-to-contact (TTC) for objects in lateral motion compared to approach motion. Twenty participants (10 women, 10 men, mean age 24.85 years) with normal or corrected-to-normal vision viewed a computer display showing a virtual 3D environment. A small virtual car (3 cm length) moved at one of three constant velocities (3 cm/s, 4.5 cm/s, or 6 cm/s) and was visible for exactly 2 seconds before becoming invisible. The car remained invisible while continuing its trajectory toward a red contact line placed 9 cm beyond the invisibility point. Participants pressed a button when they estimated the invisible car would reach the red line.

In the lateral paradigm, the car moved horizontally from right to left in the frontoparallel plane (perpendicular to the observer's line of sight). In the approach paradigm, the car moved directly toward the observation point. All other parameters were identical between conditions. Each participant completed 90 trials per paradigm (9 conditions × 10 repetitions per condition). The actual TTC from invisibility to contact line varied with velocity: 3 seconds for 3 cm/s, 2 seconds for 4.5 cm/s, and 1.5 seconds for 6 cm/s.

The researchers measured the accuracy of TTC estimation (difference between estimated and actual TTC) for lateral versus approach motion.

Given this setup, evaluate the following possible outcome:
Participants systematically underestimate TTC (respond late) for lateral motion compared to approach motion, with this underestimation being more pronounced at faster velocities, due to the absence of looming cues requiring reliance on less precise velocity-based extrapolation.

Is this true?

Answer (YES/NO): NO